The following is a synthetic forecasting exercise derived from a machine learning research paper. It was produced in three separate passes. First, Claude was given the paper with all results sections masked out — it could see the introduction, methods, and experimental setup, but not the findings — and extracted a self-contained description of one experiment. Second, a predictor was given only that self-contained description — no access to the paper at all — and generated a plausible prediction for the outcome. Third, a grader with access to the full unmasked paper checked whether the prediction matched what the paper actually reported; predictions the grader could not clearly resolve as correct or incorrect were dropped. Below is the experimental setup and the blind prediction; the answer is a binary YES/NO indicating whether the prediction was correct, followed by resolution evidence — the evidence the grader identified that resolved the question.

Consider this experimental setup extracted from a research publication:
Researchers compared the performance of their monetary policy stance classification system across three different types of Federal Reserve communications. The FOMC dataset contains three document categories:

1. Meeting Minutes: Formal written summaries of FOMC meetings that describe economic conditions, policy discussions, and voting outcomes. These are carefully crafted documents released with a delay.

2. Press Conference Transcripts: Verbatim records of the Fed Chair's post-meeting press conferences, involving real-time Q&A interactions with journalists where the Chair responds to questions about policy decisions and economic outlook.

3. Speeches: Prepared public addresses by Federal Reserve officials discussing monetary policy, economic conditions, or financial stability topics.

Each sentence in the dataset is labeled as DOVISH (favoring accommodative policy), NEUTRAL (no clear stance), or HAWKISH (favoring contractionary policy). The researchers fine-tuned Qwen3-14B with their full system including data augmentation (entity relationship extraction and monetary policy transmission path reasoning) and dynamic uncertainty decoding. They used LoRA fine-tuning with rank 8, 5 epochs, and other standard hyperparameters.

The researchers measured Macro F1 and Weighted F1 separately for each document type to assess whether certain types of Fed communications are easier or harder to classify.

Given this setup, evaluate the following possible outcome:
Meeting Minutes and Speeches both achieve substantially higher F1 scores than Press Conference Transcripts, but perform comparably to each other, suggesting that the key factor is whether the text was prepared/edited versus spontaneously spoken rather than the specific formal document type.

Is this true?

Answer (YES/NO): YES